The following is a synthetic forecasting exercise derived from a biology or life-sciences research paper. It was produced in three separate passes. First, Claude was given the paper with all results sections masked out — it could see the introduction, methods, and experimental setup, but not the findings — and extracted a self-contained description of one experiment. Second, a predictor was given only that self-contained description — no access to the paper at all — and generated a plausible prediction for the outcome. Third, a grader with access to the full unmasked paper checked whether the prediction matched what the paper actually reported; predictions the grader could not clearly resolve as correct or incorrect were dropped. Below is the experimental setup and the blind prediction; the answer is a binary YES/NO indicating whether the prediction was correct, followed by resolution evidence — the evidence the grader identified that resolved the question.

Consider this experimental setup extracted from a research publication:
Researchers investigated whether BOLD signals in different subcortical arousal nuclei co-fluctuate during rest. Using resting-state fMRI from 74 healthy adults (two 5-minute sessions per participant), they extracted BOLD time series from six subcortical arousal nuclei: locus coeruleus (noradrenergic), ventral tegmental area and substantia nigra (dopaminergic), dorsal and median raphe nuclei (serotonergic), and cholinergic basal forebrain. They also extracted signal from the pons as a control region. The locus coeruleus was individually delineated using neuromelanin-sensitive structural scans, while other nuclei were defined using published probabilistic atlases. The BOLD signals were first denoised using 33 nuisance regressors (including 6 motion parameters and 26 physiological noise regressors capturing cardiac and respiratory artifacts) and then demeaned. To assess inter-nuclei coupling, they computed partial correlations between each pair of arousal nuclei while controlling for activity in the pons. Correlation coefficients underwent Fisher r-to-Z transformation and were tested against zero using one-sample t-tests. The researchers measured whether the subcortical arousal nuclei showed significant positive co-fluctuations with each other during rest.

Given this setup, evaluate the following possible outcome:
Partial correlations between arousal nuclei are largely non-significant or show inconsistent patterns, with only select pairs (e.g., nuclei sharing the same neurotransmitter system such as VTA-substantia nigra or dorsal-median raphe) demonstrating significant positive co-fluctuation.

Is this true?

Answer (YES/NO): NO